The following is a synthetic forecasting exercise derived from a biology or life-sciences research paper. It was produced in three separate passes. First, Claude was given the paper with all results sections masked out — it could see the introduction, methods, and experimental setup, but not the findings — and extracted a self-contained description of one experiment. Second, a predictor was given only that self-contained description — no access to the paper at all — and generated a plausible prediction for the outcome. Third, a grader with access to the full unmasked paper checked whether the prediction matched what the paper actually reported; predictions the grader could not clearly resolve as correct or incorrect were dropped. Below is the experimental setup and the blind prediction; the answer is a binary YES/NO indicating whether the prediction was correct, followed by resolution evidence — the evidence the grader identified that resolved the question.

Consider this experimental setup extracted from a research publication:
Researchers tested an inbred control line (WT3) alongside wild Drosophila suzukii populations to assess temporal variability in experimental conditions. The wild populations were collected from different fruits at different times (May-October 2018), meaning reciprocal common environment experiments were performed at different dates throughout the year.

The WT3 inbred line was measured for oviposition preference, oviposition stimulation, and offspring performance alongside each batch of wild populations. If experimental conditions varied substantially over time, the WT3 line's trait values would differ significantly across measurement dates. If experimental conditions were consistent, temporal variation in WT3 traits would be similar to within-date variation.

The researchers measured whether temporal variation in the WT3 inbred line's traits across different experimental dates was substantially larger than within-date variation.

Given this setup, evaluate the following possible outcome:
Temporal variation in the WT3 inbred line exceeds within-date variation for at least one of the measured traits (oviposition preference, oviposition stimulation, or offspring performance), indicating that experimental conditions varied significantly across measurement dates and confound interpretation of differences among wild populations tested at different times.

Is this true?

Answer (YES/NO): NO